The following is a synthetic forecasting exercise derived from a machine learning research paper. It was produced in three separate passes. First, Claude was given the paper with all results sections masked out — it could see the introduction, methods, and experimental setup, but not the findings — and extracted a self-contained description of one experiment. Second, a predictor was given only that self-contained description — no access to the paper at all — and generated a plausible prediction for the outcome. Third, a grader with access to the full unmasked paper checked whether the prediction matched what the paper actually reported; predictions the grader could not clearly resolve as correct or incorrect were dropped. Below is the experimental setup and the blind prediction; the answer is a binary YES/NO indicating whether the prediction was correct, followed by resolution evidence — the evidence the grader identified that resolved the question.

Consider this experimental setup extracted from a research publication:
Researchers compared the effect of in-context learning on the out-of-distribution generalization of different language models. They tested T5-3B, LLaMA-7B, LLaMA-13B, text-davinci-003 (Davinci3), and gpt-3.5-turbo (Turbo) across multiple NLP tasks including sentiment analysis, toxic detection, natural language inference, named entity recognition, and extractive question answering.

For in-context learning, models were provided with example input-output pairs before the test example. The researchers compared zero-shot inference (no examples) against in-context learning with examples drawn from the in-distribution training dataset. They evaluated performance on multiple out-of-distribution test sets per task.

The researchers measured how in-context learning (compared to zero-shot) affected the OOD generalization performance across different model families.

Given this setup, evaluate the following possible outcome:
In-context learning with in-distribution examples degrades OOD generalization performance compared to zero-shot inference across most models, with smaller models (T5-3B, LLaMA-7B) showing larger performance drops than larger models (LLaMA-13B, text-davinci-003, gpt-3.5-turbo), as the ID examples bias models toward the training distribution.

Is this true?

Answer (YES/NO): NO